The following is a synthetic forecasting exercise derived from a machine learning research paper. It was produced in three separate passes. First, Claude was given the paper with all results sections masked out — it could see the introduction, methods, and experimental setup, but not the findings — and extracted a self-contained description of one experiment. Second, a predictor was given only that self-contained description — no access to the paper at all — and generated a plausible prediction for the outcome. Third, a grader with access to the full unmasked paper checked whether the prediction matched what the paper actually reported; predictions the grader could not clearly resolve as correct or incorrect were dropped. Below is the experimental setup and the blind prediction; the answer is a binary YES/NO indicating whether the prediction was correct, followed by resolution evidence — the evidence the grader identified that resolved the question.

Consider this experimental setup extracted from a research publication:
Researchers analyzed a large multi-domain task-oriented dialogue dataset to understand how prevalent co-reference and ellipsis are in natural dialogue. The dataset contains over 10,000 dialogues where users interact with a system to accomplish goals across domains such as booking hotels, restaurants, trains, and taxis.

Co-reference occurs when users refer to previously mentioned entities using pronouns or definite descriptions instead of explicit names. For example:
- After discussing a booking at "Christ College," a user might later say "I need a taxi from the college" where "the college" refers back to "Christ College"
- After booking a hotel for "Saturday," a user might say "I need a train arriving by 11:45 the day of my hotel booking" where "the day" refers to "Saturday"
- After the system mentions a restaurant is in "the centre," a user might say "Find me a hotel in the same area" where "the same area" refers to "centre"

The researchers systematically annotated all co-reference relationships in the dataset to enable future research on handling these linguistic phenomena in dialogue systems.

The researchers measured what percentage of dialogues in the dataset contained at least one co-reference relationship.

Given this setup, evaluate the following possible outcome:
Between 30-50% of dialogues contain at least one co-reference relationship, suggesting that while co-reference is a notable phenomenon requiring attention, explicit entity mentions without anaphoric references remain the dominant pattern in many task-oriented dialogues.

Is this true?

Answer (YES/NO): NO